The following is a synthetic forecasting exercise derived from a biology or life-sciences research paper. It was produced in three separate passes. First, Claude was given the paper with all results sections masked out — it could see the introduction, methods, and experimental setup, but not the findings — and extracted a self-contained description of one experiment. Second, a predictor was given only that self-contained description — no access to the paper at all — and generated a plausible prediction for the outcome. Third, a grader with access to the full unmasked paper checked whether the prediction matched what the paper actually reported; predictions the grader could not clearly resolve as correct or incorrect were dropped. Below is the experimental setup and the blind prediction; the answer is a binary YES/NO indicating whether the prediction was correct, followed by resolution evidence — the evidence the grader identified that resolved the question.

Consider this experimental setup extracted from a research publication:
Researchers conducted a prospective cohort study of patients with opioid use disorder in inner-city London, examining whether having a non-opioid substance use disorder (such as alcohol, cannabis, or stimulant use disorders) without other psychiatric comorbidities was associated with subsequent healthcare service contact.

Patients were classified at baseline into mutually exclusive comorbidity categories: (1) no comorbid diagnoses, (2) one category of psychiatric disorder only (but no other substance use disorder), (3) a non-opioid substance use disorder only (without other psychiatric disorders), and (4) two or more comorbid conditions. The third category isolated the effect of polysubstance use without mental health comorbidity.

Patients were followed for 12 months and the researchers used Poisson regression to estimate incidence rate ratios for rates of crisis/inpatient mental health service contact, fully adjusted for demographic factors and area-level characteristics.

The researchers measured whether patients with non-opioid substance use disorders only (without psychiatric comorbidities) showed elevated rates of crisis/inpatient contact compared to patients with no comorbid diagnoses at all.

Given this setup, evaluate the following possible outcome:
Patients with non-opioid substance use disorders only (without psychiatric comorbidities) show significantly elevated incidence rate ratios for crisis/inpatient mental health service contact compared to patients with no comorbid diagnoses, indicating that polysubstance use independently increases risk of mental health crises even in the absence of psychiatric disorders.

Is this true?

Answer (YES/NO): YES